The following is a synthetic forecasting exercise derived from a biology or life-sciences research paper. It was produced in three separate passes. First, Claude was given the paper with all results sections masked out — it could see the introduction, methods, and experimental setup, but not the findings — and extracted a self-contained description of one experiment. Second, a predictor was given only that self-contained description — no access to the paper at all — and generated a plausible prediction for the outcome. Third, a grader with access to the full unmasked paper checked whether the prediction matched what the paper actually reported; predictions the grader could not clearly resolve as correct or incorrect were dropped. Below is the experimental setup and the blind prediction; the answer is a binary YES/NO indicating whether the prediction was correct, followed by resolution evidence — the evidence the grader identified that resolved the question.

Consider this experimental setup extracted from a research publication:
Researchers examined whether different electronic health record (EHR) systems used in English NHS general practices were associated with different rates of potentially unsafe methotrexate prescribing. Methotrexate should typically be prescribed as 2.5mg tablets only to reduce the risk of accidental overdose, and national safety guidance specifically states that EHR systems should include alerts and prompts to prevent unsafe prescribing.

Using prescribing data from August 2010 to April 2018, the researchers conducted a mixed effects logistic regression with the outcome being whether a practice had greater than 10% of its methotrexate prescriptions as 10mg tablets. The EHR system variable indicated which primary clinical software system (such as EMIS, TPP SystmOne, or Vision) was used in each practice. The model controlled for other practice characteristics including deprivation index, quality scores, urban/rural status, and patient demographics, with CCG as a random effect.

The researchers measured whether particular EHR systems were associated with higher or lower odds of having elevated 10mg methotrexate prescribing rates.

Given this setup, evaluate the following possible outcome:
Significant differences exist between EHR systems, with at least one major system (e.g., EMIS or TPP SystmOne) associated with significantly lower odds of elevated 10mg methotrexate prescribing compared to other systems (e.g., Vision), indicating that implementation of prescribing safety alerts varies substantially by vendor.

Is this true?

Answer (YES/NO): YES